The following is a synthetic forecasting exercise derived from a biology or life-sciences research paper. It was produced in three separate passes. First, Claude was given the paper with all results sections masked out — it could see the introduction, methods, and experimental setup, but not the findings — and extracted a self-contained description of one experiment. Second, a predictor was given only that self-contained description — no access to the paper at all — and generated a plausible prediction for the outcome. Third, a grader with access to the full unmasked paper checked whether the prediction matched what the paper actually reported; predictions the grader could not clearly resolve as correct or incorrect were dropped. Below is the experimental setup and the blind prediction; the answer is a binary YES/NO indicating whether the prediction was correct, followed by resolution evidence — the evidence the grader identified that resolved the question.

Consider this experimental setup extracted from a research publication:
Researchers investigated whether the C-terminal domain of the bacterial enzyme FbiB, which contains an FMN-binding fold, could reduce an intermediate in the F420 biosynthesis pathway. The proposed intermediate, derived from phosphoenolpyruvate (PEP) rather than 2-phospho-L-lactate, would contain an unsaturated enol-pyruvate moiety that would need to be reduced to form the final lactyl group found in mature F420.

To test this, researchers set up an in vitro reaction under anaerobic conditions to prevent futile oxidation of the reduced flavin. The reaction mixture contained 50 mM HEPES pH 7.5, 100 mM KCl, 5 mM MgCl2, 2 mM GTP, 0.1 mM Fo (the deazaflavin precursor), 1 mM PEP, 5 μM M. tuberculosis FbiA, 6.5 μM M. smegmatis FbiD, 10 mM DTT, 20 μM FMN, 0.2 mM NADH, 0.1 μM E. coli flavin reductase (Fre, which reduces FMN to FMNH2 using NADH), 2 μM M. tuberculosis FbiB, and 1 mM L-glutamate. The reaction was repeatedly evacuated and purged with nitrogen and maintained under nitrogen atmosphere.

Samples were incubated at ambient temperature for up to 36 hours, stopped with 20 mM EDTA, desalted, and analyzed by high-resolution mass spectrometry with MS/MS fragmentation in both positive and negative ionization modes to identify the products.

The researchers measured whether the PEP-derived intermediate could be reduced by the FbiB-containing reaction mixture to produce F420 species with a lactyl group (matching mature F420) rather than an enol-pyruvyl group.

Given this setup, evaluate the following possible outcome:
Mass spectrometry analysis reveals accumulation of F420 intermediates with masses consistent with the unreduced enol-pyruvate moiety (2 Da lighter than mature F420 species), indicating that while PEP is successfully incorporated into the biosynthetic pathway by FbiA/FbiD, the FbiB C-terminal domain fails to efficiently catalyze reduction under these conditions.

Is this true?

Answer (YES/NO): NO